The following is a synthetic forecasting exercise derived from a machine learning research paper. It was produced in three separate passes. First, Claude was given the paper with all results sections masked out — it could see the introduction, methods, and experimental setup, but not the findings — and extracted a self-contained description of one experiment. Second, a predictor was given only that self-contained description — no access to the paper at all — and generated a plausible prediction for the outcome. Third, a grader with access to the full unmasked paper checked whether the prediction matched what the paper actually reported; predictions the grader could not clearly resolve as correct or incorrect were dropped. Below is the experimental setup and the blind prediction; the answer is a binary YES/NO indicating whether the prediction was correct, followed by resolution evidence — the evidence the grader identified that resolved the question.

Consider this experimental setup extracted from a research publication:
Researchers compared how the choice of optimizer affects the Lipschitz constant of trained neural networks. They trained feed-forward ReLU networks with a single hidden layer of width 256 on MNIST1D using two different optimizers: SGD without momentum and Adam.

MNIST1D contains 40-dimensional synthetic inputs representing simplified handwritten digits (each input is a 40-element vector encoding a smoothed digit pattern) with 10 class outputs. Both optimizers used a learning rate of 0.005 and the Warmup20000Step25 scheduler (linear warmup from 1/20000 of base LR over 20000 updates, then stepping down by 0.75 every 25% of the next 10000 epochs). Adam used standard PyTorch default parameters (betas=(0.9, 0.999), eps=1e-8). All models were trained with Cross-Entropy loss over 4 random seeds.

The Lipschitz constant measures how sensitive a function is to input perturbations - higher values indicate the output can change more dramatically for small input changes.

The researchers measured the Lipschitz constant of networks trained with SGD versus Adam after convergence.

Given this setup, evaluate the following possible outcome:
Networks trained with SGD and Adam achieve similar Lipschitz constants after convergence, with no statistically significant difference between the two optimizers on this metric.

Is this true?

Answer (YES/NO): NO